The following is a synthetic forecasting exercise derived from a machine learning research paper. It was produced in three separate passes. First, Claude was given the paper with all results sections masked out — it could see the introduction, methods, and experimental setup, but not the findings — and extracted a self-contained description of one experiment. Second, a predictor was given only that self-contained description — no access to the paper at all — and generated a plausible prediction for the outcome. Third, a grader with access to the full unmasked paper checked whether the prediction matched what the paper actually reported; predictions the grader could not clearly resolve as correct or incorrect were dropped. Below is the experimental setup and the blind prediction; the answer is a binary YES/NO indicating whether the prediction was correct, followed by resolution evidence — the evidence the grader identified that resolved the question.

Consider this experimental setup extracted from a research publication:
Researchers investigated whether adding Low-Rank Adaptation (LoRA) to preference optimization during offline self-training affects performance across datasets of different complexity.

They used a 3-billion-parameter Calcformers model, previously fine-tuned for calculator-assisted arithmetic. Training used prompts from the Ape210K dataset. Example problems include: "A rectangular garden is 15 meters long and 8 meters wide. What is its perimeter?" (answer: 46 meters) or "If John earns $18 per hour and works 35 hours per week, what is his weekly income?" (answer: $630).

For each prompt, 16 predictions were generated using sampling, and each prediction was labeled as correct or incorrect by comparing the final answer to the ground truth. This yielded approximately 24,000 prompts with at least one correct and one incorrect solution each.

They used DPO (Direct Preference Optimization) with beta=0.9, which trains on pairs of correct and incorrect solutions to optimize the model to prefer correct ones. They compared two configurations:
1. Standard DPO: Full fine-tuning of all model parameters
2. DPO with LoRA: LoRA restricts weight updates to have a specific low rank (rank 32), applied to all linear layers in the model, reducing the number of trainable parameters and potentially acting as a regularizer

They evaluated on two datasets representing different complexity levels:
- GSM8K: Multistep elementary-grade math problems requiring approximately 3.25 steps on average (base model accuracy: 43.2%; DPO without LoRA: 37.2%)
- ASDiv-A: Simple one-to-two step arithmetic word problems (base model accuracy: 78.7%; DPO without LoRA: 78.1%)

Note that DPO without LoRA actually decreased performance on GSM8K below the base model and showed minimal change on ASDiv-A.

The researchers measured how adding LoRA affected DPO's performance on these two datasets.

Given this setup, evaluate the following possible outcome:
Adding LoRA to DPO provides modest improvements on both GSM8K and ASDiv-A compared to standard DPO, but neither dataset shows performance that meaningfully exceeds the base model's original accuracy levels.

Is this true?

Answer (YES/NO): NO